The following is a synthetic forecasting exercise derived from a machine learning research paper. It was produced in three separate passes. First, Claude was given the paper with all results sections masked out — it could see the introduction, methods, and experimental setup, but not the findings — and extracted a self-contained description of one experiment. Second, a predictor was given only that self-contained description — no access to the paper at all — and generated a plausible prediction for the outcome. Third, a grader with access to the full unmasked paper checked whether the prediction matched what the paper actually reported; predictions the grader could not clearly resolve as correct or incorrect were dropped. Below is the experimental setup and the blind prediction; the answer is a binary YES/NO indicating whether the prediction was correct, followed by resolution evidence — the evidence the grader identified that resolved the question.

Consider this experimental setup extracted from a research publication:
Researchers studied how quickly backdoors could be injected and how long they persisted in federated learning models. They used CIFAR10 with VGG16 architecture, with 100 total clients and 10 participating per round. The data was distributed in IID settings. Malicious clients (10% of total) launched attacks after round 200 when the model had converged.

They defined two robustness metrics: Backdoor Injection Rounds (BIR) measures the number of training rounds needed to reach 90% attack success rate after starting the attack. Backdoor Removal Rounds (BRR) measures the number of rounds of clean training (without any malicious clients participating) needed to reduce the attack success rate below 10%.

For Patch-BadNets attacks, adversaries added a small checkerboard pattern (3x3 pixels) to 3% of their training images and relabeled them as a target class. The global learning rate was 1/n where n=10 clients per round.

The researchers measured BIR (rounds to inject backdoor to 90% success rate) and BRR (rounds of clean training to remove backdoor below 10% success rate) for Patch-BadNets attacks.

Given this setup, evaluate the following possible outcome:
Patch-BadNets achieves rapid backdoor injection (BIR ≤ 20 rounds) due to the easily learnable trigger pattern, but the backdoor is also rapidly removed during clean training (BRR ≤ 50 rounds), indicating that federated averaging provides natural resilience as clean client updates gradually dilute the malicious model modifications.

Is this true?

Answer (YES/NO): NO